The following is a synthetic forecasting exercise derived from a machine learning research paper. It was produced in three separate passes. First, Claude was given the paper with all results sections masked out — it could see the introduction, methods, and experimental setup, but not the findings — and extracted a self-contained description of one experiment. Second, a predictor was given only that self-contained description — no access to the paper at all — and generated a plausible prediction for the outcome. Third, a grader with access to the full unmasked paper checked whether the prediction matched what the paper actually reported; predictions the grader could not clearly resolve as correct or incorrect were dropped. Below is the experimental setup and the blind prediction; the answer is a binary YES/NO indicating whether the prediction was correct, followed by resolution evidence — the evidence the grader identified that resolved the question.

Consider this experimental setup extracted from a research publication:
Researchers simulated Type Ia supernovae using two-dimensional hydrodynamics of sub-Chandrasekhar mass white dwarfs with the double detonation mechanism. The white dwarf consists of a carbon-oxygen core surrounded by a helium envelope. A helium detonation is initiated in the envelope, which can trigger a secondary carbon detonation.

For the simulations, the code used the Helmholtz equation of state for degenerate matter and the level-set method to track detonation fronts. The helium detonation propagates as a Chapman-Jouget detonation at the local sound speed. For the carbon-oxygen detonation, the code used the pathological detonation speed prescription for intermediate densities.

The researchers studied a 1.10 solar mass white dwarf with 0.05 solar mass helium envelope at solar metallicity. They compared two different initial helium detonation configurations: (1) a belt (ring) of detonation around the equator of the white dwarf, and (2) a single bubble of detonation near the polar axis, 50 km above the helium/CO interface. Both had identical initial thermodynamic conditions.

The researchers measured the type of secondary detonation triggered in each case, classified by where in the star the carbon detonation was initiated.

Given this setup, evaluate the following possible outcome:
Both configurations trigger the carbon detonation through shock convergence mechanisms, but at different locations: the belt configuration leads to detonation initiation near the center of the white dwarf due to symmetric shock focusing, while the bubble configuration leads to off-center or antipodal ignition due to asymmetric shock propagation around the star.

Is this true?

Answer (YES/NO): NO